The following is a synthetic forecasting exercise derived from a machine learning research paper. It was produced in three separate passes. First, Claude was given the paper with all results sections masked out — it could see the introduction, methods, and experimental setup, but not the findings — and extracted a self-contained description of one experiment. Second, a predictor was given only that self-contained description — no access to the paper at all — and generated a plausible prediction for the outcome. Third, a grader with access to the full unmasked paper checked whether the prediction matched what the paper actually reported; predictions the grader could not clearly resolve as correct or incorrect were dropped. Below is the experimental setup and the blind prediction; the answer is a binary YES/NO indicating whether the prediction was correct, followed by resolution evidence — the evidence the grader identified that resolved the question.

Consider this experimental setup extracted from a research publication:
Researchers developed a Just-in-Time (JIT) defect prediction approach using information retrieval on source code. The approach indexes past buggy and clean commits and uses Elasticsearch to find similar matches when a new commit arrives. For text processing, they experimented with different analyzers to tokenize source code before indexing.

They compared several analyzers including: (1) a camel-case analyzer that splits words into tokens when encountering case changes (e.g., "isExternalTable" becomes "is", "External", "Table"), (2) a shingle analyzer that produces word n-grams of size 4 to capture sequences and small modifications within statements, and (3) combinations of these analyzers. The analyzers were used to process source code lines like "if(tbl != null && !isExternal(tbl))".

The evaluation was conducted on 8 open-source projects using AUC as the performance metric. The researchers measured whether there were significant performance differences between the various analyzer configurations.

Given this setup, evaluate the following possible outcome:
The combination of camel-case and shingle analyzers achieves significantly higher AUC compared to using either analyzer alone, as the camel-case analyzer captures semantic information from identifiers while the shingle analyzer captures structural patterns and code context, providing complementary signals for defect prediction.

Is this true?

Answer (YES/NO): NO